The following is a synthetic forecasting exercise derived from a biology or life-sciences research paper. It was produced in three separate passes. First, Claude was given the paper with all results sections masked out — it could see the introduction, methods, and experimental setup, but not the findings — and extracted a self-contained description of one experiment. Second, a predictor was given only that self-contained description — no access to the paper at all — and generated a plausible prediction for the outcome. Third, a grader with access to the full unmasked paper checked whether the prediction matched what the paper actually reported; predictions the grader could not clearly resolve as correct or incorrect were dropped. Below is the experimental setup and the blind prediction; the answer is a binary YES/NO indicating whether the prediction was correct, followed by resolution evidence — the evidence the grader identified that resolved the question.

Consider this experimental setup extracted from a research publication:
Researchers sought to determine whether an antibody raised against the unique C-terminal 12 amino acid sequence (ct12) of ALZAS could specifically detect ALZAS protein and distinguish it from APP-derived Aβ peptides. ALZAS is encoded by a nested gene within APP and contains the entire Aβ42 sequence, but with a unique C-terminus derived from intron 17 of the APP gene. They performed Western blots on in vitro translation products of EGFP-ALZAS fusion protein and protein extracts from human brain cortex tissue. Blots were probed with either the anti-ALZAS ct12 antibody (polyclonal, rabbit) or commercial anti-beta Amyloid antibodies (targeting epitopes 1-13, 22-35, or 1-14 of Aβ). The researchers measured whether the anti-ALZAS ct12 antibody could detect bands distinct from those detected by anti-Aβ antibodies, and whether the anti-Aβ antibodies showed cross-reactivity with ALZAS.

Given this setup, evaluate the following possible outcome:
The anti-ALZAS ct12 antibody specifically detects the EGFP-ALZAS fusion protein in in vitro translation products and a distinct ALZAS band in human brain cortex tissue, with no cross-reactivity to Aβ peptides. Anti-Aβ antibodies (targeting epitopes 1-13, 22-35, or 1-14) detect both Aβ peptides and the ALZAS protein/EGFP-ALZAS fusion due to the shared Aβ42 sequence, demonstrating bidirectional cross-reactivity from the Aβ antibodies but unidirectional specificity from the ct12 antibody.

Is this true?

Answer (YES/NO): NO